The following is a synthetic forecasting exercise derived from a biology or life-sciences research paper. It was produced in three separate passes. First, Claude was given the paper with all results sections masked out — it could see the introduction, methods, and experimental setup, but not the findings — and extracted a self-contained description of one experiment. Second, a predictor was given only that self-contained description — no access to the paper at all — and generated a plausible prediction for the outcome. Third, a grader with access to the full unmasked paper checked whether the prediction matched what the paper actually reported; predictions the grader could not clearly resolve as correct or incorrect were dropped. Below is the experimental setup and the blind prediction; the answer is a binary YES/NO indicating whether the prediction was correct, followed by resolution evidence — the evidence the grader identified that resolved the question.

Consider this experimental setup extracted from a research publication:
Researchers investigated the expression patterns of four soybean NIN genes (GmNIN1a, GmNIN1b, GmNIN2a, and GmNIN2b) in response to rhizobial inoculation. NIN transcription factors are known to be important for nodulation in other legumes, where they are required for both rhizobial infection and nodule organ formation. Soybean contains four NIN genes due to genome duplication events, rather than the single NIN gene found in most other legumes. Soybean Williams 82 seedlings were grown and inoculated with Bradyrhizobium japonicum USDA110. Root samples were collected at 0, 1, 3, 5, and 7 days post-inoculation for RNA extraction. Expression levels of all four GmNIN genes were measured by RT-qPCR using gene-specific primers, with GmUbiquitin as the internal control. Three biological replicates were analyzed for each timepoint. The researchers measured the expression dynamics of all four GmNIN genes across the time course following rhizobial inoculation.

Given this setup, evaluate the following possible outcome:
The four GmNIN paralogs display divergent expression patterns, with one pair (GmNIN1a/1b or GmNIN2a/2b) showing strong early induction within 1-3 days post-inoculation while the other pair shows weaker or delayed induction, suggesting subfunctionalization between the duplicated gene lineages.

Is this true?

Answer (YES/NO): NO